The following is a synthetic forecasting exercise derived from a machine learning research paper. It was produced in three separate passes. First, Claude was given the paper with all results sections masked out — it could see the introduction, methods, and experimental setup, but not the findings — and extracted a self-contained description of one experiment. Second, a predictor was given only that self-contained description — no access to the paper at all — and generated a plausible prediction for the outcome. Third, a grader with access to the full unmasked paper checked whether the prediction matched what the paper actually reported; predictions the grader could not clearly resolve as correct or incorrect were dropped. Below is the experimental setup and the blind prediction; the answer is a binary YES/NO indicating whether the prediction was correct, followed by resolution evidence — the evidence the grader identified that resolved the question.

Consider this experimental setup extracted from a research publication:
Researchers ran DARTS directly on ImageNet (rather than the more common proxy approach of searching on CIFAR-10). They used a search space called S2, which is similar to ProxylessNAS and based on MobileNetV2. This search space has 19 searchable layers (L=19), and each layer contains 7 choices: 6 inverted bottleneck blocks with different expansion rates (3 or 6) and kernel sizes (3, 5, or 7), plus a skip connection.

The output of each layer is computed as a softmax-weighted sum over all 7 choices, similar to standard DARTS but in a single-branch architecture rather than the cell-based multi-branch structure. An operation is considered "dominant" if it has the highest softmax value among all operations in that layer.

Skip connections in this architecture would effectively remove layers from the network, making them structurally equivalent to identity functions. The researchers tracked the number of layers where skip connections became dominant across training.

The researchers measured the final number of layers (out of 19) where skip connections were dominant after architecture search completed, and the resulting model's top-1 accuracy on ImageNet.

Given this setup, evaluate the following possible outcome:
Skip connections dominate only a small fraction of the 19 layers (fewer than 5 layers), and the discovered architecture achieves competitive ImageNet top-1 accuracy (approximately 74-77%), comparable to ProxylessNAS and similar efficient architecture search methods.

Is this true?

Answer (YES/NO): NO